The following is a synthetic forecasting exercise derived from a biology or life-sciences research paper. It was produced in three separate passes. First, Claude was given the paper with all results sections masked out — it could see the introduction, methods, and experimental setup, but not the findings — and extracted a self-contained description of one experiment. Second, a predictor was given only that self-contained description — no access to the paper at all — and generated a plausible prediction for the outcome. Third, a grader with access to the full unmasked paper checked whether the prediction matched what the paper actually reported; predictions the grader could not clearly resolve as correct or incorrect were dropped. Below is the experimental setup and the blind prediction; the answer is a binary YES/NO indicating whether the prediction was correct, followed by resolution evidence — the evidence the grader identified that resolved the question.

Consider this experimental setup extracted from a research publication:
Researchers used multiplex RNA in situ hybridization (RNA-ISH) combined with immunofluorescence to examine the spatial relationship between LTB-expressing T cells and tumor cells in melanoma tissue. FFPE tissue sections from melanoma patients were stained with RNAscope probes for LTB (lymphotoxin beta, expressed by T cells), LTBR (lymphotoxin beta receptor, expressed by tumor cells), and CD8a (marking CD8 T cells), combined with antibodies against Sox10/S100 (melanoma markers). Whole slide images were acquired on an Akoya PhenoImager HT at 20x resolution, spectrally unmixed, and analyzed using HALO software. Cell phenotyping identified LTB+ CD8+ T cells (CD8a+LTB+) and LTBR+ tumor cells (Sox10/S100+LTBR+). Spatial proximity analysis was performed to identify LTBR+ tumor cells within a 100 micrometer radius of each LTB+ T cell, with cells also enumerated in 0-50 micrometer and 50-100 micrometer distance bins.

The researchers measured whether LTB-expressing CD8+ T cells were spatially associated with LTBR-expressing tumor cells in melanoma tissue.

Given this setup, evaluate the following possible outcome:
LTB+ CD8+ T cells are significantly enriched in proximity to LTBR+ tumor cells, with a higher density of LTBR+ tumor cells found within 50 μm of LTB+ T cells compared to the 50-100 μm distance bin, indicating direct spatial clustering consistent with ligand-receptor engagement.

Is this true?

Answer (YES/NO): NO